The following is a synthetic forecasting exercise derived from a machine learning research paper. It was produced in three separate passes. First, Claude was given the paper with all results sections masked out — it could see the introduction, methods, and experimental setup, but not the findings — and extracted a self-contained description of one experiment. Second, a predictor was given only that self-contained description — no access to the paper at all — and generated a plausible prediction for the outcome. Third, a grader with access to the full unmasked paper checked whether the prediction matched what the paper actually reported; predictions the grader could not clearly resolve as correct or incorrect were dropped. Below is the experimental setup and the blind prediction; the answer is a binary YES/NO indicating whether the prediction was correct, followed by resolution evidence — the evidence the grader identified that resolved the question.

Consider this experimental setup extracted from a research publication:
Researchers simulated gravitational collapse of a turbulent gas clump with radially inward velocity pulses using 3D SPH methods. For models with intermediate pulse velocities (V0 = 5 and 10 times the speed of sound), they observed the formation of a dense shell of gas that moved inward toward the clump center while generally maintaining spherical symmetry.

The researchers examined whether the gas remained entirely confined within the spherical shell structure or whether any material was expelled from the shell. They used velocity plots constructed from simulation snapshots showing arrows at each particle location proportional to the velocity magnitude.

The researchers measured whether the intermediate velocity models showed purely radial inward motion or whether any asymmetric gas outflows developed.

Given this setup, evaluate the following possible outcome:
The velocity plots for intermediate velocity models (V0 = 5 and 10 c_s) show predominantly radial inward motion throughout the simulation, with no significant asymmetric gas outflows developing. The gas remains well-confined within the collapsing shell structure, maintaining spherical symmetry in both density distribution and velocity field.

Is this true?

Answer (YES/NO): NO